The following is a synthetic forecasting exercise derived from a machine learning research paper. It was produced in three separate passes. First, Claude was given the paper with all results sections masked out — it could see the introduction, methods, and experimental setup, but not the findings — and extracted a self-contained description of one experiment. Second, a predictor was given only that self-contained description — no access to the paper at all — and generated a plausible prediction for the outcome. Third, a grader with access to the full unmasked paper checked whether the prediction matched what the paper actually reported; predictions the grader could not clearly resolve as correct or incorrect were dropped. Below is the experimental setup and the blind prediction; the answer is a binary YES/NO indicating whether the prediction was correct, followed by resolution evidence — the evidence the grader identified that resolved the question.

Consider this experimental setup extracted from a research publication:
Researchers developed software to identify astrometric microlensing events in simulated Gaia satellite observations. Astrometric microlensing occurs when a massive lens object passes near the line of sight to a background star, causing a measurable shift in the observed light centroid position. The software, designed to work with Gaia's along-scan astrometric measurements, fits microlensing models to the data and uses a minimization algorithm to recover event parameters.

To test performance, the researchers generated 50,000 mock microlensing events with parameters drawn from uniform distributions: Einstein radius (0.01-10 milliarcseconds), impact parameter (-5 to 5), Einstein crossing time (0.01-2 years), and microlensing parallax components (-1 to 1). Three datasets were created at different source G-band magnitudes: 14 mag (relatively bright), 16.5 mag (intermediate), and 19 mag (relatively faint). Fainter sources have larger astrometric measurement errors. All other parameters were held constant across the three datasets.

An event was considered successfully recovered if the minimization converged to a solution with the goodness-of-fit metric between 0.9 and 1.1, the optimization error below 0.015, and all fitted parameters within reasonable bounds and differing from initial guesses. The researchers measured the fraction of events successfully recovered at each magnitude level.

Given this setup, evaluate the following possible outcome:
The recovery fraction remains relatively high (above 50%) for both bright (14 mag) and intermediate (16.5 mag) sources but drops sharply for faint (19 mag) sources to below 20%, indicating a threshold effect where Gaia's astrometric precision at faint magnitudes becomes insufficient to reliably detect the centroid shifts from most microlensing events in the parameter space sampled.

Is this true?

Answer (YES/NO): NO